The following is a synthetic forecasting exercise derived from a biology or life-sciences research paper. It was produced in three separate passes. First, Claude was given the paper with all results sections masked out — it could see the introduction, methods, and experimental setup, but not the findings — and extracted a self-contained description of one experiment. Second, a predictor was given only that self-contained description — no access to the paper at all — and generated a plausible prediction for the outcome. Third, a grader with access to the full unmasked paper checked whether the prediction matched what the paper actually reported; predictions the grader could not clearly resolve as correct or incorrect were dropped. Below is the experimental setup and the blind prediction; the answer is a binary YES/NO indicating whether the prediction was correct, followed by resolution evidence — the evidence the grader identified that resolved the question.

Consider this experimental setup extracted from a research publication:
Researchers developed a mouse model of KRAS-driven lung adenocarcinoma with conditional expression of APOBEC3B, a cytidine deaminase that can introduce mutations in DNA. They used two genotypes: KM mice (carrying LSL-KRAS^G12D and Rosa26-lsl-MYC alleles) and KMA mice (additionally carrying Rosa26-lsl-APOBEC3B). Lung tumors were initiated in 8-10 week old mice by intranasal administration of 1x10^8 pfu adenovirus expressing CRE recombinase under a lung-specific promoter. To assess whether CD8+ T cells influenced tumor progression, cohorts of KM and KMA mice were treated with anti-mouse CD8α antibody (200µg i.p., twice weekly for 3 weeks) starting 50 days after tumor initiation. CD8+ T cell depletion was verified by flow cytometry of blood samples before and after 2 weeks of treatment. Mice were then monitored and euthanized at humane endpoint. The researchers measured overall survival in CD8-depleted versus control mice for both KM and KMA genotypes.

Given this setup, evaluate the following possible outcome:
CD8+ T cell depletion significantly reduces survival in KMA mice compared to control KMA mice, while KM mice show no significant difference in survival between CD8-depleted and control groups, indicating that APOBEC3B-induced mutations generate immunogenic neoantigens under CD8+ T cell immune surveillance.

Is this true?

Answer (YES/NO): NO